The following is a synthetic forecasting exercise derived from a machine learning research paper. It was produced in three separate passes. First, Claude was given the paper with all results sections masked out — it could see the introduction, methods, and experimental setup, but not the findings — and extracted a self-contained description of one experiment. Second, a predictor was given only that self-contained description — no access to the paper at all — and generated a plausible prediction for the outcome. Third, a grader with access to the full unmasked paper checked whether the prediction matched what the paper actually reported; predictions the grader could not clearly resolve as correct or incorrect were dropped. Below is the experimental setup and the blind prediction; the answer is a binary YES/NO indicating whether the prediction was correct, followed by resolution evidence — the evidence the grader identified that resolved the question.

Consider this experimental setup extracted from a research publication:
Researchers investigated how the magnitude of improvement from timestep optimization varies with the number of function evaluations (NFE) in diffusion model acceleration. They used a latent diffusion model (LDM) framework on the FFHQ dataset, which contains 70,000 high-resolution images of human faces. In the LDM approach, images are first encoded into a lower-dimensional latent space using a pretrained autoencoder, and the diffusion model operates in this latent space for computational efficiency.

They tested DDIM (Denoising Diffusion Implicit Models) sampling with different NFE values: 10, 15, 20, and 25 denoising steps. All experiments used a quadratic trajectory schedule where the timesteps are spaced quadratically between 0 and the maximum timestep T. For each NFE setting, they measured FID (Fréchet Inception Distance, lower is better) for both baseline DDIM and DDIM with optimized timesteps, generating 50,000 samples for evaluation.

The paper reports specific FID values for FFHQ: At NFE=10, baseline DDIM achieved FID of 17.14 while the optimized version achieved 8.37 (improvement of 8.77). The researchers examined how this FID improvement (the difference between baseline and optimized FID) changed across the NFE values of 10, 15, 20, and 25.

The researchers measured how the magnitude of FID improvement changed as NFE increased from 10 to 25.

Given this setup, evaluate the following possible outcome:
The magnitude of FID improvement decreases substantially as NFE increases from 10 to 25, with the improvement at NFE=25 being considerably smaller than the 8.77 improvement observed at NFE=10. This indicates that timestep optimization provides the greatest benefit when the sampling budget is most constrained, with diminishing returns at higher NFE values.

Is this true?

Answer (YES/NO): YES